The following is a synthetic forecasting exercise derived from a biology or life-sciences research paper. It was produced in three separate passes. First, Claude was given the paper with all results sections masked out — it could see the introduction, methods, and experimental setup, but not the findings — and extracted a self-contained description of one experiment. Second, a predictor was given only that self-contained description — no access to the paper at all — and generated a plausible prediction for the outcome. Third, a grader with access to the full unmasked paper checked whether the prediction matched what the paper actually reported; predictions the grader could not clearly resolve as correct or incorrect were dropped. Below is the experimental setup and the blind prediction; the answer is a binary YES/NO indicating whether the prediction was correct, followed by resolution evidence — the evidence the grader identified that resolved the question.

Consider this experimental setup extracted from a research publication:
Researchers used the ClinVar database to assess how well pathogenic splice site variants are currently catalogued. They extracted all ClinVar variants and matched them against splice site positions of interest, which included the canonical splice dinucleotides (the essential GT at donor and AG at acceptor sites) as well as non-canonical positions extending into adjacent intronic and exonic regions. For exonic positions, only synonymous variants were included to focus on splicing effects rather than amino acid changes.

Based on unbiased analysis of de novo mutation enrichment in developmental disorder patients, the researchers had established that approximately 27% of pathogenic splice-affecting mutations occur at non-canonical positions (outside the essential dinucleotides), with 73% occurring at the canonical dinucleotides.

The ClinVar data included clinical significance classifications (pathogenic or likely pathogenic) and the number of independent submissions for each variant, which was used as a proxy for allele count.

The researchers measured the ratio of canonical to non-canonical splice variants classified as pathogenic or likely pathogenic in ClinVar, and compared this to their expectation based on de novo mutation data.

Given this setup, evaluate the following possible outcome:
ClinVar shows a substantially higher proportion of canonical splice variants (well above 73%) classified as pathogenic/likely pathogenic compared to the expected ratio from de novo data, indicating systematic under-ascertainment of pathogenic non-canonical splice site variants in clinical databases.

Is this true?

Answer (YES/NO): YES